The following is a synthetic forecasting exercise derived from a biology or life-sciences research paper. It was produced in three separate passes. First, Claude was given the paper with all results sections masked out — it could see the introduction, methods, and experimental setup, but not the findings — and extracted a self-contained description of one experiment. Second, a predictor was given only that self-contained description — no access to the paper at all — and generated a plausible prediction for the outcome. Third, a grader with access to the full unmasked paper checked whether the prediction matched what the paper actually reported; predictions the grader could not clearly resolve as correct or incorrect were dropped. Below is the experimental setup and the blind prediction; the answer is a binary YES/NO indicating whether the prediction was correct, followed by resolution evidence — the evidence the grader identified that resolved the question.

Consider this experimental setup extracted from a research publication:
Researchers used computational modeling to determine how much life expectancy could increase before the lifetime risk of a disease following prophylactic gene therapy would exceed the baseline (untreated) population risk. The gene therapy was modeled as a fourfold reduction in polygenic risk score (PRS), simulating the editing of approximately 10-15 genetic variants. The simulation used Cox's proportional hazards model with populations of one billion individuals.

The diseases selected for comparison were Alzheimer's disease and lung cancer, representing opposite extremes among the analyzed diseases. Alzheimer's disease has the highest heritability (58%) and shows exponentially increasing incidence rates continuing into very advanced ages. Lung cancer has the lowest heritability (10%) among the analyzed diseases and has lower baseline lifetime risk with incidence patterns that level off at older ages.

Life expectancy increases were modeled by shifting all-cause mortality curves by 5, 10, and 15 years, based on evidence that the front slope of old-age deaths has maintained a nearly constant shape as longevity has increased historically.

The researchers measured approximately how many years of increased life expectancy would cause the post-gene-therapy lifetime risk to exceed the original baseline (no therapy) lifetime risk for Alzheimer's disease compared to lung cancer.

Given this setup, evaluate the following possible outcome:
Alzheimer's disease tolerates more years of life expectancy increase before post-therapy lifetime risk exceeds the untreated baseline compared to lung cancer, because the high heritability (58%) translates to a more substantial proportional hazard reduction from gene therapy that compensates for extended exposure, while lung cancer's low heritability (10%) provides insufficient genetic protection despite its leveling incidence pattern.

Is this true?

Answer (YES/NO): NO